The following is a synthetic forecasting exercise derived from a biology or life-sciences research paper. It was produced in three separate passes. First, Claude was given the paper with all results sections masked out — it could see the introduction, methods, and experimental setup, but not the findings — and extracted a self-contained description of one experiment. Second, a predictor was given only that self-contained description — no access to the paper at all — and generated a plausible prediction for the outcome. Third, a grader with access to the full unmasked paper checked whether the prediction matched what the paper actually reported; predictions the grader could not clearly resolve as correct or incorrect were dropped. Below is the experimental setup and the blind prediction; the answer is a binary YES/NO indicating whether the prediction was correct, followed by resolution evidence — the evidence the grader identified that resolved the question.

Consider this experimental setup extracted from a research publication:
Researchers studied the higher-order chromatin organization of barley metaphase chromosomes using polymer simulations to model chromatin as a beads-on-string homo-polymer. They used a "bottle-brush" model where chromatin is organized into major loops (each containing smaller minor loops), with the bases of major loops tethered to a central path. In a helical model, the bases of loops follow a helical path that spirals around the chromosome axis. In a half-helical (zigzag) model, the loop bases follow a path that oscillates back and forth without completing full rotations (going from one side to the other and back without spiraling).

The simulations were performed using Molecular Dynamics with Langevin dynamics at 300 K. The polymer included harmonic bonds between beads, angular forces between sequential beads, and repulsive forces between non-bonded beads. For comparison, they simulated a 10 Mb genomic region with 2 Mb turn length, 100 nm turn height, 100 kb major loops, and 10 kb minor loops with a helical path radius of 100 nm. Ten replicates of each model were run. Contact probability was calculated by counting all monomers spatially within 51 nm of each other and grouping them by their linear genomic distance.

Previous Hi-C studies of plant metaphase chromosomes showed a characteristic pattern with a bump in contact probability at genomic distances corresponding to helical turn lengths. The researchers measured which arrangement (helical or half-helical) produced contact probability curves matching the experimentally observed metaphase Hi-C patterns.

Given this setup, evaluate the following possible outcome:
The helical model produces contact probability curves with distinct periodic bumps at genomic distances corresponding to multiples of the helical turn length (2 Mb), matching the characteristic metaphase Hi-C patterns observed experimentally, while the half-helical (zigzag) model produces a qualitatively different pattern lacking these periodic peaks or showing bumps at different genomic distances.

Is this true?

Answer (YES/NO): YES